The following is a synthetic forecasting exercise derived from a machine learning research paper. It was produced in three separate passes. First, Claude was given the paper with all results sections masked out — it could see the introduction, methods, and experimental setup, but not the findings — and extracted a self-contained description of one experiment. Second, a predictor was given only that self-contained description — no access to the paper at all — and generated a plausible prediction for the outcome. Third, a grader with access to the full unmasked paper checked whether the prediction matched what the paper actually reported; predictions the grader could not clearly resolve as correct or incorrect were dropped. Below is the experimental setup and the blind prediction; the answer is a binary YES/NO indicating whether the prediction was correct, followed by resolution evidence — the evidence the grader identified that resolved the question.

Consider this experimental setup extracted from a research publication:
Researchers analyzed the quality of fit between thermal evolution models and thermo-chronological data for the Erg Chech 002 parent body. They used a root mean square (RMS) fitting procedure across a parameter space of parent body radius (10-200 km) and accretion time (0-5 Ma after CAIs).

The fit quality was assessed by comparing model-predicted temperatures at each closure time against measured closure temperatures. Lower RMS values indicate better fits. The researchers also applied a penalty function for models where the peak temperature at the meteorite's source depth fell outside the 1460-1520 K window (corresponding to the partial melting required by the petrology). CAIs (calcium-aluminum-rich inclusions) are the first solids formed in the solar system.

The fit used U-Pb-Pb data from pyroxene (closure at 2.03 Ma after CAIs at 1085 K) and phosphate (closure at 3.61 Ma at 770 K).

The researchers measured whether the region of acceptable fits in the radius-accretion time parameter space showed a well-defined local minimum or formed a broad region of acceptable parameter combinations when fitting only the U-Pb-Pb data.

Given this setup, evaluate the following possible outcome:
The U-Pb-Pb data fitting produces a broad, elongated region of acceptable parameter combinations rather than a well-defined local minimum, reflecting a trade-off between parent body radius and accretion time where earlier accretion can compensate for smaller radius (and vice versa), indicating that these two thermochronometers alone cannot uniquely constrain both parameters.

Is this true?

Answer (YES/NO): NO